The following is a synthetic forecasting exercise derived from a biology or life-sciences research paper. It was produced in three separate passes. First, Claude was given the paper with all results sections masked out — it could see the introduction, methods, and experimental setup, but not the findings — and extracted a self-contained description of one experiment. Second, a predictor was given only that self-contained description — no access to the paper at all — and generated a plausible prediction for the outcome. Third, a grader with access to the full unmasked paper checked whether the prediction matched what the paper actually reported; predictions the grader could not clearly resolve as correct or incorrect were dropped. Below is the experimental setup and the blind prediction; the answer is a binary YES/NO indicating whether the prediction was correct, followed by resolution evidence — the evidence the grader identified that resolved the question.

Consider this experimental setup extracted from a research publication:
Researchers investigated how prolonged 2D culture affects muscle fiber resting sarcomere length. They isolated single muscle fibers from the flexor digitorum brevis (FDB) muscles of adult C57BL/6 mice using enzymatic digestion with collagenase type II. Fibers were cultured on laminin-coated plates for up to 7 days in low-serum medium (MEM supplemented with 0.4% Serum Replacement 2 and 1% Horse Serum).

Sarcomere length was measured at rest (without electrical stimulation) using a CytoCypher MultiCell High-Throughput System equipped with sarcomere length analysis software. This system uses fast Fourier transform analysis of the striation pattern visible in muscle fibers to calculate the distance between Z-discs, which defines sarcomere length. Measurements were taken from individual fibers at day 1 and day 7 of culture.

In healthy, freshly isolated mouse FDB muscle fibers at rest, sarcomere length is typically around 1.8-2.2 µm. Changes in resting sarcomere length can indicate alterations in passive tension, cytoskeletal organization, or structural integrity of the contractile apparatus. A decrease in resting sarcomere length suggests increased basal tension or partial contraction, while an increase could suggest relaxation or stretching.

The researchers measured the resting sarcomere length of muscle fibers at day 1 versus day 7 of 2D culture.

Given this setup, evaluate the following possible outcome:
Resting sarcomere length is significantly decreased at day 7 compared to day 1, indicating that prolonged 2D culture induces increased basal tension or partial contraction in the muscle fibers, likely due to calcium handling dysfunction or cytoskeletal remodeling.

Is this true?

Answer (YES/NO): YES